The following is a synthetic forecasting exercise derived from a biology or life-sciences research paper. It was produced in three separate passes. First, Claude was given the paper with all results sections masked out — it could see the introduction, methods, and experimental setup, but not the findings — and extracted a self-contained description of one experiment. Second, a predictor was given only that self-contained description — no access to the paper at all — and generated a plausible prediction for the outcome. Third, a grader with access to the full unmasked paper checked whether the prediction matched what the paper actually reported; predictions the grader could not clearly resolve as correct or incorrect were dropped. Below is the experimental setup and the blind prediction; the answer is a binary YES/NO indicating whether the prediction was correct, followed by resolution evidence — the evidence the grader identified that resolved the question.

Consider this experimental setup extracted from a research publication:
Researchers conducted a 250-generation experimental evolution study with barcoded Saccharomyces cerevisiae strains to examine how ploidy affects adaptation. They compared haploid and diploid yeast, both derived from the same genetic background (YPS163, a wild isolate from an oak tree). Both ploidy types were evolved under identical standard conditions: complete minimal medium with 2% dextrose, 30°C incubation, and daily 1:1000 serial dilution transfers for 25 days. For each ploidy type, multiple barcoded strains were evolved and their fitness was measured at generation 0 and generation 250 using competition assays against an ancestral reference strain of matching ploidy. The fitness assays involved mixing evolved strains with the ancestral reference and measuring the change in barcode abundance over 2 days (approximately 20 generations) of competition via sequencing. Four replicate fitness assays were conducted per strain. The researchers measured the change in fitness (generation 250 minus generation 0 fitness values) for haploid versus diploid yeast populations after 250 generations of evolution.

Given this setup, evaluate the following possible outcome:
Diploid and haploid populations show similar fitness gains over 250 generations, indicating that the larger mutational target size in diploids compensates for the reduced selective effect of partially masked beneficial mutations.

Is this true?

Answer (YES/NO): NO